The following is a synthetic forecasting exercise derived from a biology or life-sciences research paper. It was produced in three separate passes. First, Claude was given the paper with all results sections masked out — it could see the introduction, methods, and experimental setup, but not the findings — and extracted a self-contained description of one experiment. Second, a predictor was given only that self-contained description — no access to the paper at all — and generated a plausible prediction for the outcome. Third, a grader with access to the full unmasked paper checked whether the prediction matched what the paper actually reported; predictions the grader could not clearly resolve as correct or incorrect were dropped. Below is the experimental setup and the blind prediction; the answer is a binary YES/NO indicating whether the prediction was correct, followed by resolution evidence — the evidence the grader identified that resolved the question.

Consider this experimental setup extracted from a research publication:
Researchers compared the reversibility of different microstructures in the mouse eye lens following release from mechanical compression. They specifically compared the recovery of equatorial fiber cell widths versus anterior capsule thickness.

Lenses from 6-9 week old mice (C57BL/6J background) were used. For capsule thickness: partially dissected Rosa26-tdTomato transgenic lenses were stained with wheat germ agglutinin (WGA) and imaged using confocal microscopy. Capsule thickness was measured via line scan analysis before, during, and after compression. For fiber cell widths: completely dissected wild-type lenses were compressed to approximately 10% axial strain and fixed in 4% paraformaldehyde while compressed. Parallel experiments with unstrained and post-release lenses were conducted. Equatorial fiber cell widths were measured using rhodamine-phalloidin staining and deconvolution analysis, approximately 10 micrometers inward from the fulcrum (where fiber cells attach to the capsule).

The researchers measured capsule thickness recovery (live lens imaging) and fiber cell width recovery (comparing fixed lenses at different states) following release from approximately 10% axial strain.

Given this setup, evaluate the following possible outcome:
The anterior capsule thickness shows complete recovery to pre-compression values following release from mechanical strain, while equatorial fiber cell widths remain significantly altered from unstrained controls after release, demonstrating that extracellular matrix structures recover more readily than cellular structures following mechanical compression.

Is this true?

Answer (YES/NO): NO